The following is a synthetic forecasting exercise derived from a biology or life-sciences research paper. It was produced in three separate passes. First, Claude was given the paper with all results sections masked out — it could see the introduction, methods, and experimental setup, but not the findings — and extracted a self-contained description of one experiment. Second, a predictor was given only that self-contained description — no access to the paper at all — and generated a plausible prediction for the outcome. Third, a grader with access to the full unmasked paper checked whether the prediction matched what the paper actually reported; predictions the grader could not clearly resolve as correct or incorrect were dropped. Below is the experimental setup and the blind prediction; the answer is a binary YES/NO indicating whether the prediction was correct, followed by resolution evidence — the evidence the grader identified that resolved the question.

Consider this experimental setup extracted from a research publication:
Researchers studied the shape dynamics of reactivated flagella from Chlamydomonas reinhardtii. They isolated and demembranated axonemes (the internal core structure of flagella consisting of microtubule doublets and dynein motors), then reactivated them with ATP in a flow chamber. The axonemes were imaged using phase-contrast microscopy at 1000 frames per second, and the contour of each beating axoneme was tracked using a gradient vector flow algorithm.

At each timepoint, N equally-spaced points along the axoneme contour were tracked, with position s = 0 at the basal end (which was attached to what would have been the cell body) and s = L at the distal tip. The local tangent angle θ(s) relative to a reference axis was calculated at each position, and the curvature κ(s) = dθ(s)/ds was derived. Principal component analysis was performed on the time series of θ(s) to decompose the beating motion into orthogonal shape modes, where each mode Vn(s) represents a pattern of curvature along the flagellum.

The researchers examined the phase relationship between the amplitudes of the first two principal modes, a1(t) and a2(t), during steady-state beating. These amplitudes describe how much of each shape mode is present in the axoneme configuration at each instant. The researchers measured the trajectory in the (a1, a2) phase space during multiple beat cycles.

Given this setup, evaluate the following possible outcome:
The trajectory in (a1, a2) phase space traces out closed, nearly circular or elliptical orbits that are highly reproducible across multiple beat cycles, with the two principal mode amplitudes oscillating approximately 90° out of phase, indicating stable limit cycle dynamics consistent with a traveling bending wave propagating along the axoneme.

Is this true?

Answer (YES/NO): YES